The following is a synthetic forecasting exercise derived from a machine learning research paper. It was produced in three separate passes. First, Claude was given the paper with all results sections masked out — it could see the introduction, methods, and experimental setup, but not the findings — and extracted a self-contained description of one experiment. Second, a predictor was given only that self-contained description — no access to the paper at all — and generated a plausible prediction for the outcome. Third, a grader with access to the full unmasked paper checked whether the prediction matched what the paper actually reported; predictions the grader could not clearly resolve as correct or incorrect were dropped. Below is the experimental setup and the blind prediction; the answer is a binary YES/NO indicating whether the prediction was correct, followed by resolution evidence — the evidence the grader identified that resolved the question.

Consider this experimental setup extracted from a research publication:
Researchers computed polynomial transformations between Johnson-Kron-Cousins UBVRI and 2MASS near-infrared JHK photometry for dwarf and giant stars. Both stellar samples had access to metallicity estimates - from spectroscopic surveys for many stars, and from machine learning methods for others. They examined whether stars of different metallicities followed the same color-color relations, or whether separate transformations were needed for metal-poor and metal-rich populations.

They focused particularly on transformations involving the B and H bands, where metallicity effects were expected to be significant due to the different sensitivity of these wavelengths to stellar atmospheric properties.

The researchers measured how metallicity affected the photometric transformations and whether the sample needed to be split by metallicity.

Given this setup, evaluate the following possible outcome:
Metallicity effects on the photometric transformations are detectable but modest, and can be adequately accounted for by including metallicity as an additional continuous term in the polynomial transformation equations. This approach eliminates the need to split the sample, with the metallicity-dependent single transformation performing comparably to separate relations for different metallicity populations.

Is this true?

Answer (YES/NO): NO